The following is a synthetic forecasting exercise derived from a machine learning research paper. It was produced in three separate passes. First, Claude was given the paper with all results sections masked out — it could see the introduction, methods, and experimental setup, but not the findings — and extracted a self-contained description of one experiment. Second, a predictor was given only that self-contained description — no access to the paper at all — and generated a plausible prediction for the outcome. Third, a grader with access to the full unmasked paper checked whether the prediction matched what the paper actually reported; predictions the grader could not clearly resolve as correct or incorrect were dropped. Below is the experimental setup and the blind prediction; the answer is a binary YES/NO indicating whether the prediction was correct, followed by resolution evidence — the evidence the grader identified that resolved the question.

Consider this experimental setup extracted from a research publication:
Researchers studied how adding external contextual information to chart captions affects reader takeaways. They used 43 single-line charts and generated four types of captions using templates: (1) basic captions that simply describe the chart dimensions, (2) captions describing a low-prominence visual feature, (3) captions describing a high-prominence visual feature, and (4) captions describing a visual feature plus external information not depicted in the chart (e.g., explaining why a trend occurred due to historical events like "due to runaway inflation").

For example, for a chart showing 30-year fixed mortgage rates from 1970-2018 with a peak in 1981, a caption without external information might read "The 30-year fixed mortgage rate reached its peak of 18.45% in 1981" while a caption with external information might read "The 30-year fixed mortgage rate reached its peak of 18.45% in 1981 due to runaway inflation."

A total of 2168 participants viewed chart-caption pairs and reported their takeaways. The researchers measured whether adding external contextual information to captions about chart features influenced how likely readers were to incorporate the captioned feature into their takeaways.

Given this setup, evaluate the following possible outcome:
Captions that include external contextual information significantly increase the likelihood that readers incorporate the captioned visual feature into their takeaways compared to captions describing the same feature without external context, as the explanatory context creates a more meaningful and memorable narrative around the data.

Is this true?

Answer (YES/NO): YES